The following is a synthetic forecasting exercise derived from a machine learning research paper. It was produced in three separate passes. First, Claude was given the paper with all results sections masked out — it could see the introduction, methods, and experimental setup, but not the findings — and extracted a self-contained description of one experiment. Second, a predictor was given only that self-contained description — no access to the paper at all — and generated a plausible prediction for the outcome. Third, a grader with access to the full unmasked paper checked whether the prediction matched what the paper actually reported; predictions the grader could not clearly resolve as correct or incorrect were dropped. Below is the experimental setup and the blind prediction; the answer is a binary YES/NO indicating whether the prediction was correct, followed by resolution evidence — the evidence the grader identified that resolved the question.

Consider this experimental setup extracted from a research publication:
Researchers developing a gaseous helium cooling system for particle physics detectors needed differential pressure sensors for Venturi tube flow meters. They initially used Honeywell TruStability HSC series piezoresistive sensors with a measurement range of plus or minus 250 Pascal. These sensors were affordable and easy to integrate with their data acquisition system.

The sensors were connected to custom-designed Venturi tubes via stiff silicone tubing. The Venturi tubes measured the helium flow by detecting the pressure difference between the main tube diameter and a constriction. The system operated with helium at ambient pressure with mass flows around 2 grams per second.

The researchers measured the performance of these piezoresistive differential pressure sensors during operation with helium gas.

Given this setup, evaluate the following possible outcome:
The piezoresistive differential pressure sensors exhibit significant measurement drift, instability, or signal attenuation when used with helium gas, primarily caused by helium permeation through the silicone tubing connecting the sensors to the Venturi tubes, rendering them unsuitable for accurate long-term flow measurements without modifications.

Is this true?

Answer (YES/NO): NO